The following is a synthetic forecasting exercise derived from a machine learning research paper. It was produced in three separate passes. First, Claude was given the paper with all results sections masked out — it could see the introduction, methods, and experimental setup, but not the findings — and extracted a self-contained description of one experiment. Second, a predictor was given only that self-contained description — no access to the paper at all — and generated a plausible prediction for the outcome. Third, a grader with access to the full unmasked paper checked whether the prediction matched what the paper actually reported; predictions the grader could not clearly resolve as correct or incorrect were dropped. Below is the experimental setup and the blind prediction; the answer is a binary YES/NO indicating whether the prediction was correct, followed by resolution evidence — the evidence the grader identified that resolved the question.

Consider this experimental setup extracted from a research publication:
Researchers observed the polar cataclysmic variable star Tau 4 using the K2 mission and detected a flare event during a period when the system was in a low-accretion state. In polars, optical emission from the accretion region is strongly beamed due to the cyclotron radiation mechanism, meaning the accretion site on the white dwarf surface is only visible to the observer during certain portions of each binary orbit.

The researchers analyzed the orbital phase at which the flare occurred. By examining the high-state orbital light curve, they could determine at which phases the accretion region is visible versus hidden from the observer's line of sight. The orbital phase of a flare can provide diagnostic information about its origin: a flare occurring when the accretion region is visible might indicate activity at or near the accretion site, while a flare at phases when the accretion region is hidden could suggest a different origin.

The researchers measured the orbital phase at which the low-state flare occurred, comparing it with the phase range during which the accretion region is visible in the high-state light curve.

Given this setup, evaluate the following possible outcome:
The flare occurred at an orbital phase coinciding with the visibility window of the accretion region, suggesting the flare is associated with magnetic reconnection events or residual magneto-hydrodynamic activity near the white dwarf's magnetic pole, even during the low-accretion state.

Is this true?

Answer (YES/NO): YES